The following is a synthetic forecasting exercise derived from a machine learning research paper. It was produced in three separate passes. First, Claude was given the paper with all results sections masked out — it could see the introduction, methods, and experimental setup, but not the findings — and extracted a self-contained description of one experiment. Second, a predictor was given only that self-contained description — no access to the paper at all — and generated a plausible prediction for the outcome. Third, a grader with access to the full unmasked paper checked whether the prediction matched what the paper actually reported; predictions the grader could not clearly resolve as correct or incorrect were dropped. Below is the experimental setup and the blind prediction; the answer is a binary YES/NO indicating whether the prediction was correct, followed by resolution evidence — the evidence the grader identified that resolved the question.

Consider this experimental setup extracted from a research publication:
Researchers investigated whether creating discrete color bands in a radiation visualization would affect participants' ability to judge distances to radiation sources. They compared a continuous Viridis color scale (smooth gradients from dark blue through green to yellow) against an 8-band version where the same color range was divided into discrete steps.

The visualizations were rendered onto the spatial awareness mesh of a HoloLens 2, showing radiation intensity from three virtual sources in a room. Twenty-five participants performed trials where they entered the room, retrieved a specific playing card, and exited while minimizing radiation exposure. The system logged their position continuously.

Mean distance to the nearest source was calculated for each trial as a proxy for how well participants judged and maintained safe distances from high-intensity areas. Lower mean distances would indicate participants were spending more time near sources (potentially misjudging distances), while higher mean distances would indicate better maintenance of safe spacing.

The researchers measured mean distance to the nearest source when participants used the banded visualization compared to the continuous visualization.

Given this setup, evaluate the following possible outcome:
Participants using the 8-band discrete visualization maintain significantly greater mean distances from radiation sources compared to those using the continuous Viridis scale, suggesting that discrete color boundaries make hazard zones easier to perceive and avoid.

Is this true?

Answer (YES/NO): NO